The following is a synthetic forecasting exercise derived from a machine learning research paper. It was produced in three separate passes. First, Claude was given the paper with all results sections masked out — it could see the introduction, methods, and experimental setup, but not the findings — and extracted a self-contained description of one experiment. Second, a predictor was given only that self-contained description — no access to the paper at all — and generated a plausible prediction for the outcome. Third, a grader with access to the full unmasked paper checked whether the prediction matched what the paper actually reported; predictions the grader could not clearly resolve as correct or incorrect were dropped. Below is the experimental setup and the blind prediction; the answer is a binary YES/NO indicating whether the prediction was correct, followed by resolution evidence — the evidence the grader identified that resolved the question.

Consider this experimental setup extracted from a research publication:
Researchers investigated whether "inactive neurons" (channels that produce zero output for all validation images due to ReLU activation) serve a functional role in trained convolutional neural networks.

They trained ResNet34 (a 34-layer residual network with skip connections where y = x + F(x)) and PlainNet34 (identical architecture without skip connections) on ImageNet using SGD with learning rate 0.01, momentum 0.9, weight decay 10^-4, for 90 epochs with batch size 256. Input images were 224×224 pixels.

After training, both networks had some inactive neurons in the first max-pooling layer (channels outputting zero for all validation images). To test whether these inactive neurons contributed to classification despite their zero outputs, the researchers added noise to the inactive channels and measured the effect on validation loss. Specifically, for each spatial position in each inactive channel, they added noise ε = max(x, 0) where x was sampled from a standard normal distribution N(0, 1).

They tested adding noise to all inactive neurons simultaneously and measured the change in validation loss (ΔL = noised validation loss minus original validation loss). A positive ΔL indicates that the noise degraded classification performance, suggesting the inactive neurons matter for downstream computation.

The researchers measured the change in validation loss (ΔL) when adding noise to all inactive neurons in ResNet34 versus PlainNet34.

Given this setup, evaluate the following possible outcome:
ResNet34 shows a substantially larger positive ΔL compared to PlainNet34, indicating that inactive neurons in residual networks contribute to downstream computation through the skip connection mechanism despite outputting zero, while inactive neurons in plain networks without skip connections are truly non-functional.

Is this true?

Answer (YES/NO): YES